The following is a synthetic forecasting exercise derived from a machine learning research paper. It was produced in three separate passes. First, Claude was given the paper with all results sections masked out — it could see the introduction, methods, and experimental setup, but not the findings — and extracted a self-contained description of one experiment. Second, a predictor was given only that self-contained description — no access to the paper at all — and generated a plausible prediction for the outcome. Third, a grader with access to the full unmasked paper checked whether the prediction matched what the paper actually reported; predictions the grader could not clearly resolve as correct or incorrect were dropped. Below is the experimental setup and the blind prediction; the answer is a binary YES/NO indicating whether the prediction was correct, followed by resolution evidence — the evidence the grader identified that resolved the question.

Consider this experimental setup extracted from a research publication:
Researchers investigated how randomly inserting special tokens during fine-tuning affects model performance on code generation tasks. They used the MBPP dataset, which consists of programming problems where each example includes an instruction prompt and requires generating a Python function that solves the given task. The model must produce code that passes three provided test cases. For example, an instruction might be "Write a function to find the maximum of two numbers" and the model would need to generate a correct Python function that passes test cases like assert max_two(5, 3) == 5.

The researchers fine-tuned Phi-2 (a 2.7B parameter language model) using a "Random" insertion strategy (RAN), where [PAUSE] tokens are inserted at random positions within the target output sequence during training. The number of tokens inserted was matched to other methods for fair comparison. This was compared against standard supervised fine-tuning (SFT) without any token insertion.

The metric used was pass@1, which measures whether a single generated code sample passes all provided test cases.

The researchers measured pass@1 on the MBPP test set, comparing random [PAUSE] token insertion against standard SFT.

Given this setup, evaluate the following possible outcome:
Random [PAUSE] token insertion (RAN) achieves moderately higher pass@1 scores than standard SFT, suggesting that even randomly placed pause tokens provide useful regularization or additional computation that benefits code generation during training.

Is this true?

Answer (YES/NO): NO